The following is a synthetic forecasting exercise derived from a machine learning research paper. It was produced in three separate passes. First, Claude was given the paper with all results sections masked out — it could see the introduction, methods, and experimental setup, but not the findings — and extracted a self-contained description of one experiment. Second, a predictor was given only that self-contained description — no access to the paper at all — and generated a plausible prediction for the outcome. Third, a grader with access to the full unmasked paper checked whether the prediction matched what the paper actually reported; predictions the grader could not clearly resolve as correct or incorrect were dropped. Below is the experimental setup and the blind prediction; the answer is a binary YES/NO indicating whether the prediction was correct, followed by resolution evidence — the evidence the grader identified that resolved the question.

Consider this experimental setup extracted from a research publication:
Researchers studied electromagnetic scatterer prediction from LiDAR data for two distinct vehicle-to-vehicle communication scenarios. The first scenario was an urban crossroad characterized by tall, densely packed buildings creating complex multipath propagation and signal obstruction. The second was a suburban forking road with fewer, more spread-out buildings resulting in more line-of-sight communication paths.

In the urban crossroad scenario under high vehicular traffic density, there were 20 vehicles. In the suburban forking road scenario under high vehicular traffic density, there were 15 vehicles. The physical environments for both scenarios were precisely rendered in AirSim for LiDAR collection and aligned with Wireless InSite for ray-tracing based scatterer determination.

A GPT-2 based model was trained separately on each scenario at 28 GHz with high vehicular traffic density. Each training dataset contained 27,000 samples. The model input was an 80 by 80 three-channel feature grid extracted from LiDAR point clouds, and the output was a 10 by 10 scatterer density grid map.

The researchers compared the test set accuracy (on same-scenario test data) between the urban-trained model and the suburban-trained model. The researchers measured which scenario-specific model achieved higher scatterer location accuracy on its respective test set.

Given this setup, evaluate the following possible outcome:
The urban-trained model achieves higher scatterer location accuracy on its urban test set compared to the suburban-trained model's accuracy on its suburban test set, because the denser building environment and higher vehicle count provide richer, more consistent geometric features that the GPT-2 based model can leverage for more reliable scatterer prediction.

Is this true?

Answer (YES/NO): YES